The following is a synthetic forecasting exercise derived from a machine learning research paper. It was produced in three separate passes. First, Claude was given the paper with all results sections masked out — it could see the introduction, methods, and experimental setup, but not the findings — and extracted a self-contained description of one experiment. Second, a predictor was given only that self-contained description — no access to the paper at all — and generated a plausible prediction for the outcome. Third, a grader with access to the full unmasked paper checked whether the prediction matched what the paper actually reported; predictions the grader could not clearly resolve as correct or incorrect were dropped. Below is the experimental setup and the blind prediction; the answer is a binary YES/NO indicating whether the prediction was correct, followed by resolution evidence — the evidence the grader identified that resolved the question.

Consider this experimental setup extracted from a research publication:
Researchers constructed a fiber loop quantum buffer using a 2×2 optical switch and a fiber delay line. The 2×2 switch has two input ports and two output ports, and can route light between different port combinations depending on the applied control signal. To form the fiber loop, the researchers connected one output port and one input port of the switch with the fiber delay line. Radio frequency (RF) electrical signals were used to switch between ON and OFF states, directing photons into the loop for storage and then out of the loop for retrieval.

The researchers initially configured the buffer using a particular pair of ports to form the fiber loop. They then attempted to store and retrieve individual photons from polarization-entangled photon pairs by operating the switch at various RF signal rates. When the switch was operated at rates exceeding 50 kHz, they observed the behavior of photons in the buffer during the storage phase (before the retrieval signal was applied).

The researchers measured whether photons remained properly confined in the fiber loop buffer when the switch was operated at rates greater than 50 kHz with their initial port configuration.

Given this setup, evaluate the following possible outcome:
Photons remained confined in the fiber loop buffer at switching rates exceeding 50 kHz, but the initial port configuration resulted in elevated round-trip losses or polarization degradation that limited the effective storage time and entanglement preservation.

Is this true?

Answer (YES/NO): NO